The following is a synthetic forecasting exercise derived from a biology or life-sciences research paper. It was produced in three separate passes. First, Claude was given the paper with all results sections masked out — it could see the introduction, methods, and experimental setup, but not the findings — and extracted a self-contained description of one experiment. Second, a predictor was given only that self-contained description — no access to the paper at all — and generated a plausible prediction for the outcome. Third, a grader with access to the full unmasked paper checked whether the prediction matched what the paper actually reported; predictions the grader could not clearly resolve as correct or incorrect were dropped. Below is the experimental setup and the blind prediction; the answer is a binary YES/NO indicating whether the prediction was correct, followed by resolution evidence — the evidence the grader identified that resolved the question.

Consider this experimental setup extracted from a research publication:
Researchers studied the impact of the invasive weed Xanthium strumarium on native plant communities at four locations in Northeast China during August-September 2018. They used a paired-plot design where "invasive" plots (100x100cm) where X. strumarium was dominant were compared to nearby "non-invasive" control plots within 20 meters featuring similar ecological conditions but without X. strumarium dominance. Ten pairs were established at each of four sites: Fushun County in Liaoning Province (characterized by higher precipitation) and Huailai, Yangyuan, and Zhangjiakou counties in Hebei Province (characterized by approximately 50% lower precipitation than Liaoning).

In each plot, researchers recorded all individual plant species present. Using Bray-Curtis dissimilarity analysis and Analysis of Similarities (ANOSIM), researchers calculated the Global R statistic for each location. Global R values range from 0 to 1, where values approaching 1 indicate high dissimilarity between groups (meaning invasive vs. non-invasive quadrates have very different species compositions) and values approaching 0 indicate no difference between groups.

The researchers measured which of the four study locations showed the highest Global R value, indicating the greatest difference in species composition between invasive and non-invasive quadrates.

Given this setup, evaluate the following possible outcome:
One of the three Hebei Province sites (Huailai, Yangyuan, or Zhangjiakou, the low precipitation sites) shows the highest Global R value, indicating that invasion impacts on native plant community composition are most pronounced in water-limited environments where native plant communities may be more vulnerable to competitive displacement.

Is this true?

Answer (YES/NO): YES